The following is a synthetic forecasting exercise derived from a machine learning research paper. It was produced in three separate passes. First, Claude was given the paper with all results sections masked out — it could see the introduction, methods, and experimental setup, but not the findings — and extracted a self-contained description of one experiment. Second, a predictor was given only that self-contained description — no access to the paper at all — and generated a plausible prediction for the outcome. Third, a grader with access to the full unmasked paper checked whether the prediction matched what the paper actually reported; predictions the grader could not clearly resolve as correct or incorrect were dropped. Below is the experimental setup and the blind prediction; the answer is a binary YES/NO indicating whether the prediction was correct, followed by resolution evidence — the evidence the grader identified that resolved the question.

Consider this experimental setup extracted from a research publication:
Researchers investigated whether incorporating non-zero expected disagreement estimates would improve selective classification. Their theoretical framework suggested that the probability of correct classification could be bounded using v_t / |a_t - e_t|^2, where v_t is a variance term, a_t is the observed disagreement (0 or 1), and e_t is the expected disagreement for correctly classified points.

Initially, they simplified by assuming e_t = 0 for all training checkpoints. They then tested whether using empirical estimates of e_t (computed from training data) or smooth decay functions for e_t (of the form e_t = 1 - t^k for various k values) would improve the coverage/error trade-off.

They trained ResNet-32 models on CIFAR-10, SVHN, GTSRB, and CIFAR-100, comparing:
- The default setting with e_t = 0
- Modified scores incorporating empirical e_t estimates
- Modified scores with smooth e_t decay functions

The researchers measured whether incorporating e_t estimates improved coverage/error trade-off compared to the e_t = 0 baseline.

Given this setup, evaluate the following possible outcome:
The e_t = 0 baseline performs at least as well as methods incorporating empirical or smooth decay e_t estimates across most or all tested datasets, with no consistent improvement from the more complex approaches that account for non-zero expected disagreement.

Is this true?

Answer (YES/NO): YES